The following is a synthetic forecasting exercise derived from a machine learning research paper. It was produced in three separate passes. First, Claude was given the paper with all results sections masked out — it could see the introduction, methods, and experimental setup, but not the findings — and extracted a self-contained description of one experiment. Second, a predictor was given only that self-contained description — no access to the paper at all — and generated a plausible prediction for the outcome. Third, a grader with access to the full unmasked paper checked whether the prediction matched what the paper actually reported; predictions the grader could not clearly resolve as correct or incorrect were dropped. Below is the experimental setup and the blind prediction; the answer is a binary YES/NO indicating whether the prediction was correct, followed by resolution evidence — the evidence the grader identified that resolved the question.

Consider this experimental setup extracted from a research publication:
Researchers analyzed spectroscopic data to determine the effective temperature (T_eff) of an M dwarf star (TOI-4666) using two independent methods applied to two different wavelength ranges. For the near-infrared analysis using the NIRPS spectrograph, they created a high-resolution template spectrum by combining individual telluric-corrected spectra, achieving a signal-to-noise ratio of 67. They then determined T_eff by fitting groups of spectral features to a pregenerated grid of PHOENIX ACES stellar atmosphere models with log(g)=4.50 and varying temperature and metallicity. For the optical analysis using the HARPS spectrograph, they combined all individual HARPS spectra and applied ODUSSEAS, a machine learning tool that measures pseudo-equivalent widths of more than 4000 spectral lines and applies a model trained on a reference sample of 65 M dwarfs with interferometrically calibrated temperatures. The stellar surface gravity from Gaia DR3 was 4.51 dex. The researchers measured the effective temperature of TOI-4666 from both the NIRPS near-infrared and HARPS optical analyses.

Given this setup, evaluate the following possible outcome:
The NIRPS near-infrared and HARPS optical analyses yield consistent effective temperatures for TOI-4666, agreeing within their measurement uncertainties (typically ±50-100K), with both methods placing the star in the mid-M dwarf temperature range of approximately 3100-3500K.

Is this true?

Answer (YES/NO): NO